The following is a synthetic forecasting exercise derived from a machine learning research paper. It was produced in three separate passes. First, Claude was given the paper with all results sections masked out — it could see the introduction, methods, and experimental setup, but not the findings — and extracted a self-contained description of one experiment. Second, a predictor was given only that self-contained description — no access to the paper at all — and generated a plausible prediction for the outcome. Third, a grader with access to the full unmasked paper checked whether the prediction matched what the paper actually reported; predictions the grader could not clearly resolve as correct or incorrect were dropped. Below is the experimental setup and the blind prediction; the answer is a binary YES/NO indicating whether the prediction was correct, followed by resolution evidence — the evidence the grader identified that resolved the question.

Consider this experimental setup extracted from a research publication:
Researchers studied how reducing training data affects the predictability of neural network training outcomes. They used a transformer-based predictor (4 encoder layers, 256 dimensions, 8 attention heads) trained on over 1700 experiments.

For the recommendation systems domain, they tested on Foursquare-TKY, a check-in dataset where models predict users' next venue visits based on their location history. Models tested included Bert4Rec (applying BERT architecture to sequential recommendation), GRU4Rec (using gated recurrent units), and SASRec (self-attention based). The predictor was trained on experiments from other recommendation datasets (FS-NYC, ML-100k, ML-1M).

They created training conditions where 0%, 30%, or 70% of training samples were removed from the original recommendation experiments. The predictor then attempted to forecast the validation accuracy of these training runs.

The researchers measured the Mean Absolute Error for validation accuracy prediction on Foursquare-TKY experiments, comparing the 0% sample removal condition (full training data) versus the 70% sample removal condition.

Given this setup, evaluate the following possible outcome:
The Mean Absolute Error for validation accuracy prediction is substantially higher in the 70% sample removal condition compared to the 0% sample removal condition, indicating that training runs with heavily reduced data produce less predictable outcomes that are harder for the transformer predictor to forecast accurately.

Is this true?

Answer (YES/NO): NO